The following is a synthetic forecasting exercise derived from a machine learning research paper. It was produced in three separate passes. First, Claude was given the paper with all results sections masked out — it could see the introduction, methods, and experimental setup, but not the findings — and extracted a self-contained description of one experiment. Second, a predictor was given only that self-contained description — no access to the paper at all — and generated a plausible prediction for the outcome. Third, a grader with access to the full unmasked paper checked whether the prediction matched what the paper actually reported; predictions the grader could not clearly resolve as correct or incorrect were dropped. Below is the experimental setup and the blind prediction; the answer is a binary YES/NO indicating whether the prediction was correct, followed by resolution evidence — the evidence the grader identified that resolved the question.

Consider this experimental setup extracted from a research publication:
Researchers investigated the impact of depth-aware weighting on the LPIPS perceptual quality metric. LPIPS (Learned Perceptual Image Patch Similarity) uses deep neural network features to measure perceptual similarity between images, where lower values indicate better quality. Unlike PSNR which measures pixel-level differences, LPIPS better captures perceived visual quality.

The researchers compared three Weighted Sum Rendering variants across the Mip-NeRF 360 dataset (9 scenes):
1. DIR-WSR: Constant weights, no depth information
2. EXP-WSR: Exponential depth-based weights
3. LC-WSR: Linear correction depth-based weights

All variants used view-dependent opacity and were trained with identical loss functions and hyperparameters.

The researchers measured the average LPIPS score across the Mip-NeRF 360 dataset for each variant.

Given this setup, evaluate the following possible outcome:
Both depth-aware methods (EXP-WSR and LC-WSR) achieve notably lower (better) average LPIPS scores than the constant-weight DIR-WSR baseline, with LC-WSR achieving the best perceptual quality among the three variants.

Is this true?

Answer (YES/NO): YES